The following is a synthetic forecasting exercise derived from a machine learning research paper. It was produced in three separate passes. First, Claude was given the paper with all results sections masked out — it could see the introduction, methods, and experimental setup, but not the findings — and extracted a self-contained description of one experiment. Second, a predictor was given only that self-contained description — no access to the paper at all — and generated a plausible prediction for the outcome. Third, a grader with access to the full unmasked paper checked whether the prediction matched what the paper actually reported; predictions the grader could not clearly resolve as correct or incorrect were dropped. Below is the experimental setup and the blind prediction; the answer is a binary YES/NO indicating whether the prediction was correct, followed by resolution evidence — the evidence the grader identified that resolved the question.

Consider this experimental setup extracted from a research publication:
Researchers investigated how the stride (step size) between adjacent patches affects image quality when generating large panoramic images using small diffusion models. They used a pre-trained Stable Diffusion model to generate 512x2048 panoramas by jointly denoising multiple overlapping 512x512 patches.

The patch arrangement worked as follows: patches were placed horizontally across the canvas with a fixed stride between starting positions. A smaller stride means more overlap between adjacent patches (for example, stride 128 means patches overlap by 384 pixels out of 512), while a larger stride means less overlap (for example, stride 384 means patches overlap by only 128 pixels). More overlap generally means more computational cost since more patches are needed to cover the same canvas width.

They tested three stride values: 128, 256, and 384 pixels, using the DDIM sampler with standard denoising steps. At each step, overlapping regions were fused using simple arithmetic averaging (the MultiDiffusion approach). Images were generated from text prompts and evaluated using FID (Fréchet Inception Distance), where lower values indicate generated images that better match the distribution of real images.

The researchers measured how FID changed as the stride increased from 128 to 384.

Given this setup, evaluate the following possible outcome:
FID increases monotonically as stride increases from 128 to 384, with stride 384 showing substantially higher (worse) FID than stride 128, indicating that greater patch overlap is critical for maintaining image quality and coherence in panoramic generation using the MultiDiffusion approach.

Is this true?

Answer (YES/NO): NO